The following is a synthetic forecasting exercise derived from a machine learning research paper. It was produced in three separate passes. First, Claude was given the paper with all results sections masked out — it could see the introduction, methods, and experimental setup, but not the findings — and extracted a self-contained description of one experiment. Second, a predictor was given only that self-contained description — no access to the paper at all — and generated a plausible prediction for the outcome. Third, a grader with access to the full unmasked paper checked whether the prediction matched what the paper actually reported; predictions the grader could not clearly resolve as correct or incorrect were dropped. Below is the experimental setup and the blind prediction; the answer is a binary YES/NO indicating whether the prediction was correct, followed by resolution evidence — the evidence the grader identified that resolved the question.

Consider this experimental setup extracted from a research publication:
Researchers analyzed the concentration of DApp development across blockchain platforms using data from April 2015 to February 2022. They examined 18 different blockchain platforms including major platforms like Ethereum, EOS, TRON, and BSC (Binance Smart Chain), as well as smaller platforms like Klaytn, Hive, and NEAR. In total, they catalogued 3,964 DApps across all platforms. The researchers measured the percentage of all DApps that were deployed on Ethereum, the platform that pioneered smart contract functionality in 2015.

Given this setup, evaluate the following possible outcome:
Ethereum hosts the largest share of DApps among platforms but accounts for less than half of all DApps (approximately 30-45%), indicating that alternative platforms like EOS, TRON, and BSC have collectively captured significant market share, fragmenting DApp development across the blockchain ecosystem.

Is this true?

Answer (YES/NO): NO